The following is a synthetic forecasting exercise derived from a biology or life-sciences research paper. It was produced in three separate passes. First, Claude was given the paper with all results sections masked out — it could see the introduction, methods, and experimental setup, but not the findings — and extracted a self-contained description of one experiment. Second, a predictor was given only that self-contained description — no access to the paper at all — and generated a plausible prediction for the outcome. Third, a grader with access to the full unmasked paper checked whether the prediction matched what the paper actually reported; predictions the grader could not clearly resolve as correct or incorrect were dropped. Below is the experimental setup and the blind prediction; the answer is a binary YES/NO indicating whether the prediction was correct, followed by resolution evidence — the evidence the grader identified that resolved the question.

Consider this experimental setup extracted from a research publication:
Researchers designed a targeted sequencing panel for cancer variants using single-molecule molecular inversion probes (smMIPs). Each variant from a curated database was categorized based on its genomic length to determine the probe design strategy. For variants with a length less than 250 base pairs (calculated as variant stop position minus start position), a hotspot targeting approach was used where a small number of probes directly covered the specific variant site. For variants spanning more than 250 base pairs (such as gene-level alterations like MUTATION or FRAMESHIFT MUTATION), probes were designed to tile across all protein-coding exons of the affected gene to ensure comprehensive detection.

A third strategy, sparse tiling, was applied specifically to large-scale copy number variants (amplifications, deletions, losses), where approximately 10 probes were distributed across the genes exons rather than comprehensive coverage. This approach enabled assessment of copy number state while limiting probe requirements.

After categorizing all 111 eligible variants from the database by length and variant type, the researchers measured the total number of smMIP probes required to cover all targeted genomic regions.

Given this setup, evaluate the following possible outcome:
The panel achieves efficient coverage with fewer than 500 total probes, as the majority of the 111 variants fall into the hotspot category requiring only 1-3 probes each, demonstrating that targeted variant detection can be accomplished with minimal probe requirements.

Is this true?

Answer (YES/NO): NO